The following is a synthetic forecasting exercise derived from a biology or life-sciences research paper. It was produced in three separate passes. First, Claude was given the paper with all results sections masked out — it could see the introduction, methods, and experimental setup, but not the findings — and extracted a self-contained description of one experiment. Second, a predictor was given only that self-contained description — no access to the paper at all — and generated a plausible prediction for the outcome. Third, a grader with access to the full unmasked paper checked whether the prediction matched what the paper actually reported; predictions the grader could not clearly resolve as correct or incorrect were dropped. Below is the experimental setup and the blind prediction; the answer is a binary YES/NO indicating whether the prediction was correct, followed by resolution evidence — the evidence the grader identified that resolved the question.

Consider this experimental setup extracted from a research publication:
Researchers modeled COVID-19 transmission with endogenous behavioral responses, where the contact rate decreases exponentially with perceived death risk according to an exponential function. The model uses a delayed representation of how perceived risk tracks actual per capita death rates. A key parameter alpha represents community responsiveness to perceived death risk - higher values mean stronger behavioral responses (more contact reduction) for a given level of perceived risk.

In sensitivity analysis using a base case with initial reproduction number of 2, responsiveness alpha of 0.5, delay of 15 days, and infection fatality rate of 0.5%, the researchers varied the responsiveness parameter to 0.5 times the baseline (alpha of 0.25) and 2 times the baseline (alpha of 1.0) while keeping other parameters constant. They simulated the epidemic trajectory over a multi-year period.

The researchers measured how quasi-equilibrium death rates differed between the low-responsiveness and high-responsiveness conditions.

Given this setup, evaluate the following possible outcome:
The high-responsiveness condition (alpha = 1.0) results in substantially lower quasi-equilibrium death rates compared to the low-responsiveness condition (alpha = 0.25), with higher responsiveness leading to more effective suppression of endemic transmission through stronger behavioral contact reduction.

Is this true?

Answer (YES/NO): YES